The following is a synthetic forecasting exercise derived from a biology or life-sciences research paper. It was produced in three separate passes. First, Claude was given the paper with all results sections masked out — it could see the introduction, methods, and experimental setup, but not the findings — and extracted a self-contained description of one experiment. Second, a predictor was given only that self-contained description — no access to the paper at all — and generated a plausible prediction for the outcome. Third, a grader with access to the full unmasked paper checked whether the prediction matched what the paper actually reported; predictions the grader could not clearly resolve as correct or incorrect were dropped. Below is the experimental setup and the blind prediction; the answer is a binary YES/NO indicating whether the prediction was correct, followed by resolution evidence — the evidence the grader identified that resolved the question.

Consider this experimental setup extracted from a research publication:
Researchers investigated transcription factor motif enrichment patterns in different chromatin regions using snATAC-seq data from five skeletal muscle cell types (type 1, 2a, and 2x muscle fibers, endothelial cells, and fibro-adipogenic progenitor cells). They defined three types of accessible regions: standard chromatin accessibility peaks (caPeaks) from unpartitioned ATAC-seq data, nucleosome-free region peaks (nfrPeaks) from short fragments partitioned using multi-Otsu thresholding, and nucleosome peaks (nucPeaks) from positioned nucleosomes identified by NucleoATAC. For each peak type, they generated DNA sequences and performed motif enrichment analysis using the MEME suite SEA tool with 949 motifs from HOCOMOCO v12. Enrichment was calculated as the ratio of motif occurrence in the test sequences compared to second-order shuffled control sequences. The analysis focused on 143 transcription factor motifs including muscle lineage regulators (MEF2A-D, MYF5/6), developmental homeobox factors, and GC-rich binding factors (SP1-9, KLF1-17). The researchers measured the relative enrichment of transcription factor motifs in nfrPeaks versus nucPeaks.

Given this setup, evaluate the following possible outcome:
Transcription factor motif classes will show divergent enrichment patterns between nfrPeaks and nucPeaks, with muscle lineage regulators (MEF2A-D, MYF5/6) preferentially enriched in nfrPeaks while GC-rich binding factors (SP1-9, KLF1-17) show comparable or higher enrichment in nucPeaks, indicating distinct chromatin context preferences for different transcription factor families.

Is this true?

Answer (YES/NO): NO